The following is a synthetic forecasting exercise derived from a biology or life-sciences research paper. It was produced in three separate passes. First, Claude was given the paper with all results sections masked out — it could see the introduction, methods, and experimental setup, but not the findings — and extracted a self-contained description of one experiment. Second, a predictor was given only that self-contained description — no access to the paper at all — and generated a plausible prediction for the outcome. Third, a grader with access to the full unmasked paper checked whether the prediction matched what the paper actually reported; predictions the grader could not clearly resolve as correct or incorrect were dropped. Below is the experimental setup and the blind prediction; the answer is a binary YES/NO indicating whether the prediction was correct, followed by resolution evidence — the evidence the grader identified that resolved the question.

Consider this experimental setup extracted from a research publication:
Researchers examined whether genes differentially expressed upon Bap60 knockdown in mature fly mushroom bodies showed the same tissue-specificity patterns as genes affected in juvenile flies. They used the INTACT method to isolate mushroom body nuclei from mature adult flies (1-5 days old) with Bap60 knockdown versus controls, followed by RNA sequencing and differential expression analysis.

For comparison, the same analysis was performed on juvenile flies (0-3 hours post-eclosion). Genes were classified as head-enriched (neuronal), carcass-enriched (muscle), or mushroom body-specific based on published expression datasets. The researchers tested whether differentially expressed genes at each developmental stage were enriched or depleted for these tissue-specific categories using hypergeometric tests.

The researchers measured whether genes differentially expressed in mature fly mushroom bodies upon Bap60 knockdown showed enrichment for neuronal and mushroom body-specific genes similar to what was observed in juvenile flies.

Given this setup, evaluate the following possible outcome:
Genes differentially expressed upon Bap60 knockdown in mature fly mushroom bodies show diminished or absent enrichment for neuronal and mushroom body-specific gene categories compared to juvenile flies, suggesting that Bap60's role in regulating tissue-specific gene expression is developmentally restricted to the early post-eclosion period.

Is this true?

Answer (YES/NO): YES